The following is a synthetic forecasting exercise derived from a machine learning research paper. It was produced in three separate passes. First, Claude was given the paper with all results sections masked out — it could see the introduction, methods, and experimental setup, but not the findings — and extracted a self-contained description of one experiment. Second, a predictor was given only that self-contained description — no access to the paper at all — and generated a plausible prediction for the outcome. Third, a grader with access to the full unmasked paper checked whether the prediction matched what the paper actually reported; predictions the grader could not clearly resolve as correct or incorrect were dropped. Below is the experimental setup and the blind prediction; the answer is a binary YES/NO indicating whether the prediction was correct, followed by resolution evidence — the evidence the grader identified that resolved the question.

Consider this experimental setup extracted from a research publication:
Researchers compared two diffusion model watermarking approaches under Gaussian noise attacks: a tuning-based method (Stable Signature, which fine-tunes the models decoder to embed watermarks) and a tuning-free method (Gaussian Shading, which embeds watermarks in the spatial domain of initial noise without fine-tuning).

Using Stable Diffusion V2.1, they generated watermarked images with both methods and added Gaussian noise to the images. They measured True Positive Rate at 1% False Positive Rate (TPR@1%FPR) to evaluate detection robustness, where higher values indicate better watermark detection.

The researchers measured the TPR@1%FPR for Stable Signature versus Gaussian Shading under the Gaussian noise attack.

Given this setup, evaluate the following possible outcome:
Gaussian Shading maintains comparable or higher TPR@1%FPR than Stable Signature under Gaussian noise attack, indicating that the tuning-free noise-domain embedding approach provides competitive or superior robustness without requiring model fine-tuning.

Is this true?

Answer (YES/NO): YES